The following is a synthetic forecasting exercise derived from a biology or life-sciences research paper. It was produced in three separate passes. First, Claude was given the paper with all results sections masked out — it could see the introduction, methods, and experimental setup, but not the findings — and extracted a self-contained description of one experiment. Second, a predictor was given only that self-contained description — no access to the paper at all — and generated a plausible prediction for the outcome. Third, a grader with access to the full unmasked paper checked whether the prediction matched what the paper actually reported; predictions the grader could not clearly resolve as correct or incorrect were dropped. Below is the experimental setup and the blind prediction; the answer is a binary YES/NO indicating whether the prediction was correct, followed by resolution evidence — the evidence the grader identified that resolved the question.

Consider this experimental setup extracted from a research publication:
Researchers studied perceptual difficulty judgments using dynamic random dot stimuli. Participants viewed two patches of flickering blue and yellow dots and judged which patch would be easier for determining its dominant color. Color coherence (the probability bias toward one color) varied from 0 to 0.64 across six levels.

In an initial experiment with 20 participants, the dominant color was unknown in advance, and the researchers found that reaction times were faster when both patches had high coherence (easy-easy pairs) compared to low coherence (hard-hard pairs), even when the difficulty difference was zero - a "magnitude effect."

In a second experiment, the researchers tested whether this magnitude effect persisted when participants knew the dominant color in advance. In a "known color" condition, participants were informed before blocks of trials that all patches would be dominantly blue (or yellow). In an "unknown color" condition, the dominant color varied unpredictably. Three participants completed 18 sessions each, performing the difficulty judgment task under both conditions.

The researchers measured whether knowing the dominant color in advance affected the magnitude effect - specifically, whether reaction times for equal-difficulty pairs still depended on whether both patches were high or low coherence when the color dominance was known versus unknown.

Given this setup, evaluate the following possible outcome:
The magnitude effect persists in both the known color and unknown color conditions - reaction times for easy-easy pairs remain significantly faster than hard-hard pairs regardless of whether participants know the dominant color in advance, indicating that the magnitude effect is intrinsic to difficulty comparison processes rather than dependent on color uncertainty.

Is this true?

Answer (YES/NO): NO